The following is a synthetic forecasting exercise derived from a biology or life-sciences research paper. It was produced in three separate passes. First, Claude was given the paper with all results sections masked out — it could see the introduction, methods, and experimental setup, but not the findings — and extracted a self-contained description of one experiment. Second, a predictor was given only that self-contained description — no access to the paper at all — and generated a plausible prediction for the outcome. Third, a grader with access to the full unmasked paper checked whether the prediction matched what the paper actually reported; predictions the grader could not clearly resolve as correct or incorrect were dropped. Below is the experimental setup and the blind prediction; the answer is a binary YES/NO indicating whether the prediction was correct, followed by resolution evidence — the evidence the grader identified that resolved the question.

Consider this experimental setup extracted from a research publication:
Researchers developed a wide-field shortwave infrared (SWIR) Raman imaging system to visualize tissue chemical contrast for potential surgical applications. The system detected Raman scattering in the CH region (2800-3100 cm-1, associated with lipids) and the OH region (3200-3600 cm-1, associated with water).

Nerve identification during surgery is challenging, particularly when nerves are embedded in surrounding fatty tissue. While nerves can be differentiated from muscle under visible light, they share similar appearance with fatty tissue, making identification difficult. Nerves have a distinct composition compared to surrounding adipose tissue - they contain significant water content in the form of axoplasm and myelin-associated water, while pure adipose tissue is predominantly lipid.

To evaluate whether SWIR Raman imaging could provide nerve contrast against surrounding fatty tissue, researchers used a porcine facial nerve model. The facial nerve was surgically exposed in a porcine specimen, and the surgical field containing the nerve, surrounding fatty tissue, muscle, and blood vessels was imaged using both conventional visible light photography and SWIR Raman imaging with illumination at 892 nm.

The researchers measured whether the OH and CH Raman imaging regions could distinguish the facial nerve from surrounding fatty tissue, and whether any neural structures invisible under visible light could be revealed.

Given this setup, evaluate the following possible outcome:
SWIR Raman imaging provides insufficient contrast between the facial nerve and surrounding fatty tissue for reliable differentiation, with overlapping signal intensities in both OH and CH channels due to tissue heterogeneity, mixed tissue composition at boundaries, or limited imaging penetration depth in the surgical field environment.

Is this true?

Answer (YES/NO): NO